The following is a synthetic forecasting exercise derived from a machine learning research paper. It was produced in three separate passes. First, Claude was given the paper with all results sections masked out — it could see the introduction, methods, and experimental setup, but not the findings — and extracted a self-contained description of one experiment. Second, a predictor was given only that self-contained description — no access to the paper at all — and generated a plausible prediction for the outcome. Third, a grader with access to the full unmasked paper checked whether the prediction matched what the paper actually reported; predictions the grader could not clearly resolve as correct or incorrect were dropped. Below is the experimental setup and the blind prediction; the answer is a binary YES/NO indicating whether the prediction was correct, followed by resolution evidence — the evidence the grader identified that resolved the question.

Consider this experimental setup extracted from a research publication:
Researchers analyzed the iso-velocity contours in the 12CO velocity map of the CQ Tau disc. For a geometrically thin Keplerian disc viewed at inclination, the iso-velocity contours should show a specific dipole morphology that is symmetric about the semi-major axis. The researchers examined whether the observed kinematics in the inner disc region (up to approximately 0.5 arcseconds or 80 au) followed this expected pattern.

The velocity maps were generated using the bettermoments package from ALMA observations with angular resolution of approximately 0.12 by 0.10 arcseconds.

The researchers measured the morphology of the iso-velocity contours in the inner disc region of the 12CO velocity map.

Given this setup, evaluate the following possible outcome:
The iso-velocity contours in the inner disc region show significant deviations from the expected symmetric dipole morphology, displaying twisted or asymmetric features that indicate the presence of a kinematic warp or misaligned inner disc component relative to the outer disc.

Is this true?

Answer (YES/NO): NO